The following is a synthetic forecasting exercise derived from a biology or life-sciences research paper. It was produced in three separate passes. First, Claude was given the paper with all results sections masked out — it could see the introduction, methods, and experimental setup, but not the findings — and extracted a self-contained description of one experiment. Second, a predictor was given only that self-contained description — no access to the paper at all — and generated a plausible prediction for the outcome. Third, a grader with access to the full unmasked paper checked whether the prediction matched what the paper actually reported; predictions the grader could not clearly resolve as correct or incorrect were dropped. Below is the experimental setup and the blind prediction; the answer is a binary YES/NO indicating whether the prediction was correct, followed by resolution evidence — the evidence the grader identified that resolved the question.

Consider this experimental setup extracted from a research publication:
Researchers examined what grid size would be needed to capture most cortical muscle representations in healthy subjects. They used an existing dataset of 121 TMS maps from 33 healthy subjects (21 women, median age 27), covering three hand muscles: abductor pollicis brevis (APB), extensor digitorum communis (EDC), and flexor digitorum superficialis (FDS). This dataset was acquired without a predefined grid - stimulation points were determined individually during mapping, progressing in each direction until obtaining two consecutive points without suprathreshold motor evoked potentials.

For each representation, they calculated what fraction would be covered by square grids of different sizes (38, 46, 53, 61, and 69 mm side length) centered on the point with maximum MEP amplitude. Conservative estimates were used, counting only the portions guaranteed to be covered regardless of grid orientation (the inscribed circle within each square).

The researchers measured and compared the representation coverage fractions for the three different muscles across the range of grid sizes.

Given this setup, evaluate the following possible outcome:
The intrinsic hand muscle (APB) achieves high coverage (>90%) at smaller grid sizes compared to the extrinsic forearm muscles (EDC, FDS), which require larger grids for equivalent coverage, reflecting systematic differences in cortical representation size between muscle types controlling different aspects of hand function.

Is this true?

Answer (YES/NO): NO